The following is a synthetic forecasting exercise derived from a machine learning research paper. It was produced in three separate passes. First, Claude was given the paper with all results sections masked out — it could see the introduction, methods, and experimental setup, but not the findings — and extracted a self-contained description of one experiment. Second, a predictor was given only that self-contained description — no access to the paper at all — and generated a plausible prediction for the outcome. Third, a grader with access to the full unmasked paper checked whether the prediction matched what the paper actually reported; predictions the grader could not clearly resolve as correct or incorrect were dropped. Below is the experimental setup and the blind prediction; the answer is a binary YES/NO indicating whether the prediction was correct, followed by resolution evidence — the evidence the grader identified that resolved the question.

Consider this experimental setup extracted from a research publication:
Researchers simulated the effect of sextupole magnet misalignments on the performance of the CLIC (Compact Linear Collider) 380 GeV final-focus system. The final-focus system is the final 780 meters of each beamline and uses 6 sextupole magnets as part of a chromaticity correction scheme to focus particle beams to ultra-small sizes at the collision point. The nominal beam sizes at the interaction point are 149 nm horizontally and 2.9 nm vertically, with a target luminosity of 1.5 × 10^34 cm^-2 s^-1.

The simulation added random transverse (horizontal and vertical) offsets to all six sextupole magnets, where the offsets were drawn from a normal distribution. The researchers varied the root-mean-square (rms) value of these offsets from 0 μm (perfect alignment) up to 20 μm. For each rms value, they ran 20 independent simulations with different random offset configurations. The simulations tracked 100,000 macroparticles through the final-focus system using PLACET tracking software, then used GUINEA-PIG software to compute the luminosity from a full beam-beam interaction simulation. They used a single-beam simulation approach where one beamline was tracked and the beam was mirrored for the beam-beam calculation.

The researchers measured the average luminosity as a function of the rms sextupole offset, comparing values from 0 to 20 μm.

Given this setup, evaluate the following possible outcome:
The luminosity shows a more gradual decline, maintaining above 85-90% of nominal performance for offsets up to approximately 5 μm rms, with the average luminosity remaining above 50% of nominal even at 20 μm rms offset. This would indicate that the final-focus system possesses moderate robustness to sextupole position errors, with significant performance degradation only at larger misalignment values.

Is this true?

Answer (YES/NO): NO